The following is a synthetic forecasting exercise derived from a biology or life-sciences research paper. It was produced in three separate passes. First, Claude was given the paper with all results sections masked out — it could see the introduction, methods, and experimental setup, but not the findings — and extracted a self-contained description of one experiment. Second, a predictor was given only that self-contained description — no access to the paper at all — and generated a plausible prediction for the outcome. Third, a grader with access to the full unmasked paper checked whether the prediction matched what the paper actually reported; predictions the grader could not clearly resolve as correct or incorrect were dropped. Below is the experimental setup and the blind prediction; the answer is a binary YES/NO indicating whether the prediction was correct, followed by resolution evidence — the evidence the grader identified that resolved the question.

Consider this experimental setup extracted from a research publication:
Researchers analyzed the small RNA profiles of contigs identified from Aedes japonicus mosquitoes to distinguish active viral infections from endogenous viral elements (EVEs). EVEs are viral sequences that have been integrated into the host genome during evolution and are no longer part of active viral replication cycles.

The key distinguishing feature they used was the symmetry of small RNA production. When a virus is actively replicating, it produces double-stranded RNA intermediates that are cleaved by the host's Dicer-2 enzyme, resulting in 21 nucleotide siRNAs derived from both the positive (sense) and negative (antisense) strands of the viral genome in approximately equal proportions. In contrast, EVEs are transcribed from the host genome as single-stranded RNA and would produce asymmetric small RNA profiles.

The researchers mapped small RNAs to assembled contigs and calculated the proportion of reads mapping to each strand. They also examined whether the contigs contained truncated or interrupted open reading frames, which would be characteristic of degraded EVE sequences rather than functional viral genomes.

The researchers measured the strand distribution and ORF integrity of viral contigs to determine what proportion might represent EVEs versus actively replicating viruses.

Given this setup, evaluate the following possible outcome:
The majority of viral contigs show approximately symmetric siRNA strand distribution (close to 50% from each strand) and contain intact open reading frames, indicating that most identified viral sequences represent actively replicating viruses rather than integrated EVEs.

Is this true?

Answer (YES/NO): NO